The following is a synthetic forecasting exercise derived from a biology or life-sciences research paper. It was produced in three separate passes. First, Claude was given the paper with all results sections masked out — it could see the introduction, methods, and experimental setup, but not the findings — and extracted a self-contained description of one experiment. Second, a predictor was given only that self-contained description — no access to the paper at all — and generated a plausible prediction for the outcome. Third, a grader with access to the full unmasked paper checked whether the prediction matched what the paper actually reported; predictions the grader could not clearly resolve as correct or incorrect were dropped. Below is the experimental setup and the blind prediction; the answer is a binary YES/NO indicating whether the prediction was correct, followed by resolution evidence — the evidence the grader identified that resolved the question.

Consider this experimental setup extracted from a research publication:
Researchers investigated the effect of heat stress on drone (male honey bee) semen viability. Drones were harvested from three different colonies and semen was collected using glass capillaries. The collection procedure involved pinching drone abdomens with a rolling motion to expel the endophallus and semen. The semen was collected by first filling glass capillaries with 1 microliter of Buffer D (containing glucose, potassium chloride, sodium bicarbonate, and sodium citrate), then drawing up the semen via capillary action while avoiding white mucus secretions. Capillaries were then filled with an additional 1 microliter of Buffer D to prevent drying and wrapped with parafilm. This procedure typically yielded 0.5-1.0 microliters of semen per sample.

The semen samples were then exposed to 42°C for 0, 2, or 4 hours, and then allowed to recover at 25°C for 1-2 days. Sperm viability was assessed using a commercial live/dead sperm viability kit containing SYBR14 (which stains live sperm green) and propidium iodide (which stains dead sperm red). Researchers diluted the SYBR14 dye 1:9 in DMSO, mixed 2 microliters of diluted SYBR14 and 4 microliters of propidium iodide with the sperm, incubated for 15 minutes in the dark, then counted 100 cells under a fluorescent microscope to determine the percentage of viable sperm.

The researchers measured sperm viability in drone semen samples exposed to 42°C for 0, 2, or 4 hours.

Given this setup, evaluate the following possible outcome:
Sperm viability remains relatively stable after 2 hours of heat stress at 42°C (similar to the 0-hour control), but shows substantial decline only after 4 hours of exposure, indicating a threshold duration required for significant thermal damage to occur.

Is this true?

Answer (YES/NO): NO